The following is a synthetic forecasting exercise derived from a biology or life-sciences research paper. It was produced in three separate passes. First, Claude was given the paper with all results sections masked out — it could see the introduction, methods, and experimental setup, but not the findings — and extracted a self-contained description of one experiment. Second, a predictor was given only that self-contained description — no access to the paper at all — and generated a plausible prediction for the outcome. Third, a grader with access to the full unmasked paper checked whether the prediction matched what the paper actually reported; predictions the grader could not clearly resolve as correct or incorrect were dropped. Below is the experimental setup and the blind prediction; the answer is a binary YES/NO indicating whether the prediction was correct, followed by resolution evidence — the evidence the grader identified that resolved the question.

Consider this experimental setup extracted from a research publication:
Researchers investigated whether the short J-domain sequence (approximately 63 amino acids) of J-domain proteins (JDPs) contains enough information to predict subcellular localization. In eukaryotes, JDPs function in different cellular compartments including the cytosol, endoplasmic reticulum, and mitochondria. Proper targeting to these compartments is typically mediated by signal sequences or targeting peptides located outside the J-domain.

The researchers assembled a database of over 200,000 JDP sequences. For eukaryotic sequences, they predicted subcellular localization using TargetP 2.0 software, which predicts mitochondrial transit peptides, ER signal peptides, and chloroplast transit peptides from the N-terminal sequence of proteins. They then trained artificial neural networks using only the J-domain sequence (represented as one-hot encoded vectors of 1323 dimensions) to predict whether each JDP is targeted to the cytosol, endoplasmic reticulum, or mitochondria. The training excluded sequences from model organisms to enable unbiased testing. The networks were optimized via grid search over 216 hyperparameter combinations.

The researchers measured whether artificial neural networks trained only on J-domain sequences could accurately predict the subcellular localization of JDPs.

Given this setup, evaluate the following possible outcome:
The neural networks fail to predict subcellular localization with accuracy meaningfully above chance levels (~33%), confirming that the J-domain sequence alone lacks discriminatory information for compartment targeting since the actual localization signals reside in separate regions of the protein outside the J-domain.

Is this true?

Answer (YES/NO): NO